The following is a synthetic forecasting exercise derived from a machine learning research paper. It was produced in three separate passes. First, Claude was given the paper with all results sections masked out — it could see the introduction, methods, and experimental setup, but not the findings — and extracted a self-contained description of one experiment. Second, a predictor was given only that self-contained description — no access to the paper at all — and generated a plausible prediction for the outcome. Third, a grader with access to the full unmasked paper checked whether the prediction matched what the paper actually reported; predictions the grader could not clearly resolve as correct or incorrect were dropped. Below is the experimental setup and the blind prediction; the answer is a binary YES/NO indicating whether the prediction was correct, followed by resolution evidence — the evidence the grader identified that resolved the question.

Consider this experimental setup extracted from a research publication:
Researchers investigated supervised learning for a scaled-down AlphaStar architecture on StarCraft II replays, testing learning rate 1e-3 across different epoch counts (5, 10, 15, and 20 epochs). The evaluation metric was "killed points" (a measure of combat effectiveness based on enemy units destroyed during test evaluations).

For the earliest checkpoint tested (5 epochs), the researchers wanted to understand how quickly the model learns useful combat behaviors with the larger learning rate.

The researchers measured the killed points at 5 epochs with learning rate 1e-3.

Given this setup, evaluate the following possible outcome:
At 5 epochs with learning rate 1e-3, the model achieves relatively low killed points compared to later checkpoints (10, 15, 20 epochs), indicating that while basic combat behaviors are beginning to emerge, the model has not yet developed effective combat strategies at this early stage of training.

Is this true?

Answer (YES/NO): NO